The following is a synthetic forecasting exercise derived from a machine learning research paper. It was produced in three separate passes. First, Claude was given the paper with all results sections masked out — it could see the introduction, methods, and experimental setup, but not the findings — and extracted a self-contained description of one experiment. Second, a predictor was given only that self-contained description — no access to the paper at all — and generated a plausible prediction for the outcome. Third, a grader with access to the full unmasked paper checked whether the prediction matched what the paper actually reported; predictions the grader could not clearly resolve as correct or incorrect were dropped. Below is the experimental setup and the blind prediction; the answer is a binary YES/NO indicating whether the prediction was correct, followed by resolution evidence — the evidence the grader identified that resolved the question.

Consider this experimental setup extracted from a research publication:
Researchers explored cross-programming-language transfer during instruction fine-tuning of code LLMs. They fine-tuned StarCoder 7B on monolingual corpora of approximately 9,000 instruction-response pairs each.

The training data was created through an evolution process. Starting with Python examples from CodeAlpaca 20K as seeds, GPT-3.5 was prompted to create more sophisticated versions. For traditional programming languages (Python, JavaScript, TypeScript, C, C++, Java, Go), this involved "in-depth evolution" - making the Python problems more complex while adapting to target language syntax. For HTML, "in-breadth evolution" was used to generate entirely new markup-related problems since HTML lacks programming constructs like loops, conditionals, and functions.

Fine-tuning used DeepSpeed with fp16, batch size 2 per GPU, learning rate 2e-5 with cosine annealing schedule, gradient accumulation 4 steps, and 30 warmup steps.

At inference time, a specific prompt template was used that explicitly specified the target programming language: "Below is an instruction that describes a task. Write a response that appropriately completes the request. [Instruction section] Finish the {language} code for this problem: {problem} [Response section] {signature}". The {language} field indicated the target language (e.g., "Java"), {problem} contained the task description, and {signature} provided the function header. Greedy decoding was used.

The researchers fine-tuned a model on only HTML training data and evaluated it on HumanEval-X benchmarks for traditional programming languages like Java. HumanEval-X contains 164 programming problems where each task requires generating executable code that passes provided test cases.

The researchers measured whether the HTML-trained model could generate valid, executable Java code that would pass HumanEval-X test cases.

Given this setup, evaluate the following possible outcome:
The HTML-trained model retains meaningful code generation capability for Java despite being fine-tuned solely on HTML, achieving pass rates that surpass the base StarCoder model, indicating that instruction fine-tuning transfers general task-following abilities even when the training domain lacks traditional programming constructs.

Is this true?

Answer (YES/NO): YES